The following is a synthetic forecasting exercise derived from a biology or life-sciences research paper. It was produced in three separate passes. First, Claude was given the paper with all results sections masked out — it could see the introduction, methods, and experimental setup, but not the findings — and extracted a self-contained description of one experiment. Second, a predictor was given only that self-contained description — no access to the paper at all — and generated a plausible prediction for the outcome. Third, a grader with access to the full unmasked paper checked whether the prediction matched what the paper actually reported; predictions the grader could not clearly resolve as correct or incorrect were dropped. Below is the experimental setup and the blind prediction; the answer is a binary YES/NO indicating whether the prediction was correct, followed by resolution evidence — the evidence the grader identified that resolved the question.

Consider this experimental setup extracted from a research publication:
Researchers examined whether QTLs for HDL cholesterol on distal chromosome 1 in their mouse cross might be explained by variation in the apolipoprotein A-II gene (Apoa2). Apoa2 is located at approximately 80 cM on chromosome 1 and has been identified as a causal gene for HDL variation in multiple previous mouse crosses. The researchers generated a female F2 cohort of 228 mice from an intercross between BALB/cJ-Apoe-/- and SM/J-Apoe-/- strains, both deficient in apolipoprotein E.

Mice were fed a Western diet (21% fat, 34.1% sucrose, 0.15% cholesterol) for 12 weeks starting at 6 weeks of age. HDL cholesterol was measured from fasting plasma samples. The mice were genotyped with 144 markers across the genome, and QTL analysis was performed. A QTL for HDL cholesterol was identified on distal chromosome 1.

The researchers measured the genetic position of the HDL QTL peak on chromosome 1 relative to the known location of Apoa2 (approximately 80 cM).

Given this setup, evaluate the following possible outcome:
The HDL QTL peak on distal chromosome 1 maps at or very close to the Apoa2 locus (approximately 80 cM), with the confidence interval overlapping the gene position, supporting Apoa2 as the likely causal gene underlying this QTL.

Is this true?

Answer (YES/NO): NO